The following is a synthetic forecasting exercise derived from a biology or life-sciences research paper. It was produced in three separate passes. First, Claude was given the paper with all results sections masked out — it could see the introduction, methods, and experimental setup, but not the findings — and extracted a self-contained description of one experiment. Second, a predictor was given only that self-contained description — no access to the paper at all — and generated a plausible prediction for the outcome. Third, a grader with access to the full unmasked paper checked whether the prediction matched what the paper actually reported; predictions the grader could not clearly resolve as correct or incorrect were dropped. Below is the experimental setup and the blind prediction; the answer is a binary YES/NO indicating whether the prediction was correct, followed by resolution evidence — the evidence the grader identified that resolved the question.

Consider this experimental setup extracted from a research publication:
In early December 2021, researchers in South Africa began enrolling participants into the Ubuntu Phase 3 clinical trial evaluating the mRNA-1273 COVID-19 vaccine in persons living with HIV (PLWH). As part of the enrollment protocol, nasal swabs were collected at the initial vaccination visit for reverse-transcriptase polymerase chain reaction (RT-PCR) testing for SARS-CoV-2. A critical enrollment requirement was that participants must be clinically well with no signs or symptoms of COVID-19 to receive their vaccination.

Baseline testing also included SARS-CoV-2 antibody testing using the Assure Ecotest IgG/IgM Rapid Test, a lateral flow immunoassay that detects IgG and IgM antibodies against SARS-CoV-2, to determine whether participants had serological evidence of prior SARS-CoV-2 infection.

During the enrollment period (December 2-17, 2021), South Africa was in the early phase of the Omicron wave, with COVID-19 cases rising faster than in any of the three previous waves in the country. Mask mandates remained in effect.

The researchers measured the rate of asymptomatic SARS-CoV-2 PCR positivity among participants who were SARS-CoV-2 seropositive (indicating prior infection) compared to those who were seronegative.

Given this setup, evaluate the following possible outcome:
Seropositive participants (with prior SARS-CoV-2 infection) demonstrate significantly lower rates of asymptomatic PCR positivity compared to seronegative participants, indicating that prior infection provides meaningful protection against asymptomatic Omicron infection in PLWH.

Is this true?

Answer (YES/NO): NO